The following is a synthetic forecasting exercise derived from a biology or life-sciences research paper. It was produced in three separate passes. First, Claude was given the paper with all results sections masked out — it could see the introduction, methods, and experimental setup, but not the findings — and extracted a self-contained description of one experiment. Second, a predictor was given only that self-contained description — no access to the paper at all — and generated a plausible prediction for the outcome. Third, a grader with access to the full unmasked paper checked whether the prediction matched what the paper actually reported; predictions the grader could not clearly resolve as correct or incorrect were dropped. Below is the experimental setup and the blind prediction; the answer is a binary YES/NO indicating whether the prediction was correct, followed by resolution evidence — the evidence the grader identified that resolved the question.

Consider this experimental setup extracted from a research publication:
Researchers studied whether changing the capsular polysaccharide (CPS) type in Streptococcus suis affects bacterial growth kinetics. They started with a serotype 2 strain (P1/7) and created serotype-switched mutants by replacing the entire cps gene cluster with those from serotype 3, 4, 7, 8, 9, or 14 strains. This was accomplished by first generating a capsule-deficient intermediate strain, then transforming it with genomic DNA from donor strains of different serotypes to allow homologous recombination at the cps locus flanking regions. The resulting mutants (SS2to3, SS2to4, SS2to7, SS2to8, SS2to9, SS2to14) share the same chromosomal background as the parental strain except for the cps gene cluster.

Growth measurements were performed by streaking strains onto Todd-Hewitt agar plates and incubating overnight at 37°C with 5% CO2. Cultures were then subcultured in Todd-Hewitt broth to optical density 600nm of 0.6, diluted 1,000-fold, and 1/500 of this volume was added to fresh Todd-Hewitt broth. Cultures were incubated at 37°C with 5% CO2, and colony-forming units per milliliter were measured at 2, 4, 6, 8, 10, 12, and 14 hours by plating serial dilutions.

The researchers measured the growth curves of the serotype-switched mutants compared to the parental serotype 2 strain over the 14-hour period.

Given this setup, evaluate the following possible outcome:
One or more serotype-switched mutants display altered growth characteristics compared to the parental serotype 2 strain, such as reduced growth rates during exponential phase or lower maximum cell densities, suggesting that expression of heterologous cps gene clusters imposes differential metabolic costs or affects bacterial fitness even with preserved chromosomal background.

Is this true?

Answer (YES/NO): NO